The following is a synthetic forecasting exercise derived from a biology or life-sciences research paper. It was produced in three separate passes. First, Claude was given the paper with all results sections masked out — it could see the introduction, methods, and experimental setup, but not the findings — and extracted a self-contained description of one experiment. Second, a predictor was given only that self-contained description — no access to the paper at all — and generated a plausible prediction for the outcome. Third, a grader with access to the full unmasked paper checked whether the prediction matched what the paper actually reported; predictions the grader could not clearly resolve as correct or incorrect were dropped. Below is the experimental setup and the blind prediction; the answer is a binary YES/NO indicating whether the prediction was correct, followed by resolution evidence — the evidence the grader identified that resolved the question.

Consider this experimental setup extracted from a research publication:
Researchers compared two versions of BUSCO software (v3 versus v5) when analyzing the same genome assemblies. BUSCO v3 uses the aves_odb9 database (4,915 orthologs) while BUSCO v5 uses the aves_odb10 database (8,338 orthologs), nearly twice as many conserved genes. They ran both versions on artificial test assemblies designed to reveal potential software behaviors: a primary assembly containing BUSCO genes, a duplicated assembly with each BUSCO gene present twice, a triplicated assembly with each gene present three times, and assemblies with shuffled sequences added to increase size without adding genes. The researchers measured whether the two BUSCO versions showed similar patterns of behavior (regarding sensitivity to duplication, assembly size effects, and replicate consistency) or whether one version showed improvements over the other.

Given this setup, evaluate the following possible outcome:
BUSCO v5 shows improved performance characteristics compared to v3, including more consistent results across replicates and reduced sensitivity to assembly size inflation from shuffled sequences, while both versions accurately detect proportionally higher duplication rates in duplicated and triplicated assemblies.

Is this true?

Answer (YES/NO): NO